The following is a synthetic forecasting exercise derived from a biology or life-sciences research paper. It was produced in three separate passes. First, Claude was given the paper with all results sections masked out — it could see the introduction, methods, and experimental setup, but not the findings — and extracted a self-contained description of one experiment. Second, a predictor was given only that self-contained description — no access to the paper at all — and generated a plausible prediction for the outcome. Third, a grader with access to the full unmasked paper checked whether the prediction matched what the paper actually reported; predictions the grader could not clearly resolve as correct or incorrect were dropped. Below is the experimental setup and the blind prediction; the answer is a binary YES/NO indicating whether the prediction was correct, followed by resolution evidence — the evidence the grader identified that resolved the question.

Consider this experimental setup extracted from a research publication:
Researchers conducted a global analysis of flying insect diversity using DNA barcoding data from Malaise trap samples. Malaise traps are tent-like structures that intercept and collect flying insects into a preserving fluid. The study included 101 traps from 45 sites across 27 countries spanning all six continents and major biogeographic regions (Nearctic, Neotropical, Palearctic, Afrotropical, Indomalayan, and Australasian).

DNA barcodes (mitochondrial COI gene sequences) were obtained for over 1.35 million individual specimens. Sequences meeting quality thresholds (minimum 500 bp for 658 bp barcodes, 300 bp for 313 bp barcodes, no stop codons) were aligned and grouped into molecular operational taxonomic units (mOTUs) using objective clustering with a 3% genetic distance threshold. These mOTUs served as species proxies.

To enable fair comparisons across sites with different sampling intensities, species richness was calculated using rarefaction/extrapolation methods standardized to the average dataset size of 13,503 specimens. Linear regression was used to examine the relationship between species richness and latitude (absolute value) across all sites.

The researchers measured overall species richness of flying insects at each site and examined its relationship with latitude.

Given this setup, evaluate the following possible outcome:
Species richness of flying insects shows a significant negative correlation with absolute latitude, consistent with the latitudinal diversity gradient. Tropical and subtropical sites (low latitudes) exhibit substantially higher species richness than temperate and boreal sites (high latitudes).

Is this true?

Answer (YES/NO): NO